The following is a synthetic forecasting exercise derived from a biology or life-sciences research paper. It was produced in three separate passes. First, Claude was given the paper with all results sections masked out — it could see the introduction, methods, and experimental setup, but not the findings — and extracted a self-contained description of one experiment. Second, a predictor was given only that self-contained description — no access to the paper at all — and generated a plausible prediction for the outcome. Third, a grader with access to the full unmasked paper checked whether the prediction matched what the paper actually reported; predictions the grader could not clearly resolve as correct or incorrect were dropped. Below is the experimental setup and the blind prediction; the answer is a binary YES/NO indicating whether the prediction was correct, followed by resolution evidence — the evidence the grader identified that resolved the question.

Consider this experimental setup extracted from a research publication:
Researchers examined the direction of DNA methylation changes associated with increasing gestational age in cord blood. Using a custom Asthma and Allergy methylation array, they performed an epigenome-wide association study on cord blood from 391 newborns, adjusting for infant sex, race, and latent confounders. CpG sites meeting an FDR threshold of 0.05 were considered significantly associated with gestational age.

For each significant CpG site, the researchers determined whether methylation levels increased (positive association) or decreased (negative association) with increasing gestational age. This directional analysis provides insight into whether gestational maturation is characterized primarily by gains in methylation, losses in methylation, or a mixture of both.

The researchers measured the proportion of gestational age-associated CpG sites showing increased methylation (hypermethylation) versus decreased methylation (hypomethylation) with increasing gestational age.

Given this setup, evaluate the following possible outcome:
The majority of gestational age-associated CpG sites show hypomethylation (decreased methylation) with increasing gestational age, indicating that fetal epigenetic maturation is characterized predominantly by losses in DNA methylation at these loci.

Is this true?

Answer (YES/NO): NO